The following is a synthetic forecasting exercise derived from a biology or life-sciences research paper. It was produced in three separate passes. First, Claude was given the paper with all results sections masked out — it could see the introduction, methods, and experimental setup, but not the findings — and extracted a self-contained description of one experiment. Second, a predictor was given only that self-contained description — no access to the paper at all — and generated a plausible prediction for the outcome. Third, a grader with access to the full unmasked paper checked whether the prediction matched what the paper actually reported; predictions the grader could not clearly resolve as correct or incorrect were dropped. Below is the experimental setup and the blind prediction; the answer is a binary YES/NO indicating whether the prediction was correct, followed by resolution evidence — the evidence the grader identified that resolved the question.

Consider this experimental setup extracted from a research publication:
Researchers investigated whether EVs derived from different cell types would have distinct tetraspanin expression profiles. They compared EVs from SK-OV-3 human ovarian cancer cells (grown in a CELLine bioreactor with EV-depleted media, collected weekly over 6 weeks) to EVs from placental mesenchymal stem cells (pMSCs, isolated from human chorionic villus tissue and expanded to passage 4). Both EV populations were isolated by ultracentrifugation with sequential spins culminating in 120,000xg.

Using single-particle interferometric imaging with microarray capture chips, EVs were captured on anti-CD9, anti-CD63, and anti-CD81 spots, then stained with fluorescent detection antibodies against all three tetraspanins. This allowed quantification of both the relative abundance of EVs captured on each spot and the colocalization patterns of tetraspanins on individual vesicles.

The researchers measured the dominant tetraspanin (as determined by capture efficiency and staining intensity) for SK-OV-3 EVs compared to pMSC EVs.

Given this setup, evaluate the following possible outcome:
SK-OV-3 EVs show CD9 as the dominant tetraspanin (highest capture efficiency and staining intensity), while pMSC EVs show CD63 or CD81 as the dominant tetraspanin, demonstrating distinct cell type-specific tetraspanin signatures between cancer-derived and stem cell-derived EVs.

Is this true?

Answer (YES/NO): NO